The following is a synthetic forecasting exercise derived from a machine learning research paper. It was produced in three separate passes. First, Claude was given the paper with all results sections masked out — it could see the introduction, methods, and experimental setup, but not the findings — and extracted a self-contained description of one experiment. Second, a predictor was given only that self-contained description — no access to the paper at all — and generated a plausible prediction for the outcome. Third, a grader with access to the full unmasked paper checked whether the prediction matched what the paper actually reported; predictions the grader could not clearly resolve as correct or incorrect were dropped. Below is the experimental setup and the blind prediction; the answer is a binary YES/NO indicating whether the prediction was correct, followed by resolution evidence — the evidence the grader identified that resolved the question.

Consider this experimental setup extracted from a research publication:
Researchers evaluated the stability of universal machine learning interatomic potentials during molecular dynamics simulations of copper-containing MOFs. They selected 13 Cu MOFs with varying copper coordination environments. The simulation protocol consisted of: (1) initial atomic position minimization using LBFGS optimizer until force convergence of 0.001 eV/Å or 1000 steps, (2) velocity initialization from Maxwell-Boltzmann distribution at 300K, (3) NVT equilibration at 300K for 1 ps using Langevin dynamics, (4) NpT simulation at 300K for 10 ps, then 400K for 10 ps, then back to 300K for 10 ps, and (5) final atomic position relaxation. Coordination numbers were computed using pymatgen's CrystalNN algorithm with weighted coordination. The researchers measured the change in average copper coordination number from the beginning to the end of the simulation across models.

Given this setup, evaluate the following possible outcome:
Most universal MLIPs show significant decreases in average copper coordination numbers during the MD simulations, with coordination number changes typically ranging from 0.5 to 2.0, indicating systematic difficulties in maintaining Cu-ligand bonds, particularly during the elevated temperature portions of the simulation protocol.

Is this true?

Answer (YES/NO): NO